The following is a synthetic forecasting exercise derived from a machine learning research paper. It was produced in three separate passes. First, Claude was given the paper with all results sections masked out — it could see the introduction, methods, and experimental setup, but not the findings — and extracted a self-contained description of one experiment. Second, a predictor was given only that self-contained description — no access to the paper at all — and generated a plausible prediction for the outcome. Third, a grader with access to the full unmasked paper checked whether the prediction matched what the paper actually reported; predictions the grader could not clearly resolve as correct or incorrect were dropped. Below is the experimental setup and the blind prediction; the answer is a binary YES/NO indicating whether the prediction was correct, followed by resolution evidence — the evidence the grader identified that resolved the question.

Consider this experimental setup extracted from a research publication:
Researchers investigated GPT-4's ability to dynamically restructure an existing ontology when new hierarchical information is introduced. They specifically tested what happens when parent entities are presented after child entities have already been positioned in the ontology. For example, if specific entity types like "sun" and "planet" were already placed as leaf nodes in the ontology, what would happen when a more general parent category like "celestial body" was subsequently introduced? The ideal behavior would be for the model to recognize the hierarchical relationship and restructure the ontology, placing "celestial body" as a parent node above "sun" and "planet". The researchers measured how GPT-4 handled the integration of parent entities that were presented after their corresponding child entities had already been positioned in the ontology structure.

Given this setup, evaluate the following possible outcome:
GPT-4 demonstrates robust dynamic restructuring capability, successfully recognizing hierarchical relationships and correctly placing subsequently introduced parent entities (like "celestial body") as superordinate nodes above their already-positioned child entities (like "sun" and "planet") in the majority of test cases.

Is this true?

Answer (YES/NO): NO